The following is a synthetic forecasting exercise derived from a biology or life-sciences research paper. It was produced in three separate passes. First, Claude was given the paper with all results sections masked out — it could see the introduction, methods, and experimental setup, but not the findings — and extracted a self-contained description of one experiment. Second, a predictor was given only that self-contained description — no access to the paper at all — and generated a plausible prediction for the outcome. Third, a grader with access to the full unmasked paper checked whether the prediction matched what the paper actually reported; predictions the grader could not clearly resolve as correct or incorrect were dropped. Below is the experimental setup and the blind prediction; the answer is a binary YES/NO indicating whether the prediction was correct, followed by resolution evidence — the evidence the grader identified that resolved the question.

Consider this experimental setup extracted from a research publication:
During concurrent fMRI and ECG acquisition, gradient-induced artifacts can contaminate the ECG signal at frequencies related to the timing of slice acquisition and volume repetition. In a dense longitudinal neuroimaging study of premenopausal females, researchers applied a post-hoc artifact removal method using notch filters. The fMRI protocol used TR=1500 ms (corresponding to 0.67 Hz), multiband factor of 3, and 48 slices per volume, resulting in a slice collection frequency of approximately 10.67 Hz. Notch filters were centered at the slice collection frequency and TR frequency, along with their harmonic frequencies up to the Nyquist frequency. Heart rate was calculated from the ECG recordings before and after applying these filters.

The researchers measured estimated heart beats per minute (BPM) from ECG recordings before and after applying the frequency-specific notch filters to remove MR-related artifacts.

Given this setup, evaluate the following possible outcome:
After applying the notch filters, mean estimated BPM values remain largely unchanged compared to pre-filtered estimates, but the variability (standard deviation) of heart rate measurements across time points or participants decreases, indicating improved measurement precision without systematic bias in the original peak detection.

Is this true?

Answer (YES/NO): NO